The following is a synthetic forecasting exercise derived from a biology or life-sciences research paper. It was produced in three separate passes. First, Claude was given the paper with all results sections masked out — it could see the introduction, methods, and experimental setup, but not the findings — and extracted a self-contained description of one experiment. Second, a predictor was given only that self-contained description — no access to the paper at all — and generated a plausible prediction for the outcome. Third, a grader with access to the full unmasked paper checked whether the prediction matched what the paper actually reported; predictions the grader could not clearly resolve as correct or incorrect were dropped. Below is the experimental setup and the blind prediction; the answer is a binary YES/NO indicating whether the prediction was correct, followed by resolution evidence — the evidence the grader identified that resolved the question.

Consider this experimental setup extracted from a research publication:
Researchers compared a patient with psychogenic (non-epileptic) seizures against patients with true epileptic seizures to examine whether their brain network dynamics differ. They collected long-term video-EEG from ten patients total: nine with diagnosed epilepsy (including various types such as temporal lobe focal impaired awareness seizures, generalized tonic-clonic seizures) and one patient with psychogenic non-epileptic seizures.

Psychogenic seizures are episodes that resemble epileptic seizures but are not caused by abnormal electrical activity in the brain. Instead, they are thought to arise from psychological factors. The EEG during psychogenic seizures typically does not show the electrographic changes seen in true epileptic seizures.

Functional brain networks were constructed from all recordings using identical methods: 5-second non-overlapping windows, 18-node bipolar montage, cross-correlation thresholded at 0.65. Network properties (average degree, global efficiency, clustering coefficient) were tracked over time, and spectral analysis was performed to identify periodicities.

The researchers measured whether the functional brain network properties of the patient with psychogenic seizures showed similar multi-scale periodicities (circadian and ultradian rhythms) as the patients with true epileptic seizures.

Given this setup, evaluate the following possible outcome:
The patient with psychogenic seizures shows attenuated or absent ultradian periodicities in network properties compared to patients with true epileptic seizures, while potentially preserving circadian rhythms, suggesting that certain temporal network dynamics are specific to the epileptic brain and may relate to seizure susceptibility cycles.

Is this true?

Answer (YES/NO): NO